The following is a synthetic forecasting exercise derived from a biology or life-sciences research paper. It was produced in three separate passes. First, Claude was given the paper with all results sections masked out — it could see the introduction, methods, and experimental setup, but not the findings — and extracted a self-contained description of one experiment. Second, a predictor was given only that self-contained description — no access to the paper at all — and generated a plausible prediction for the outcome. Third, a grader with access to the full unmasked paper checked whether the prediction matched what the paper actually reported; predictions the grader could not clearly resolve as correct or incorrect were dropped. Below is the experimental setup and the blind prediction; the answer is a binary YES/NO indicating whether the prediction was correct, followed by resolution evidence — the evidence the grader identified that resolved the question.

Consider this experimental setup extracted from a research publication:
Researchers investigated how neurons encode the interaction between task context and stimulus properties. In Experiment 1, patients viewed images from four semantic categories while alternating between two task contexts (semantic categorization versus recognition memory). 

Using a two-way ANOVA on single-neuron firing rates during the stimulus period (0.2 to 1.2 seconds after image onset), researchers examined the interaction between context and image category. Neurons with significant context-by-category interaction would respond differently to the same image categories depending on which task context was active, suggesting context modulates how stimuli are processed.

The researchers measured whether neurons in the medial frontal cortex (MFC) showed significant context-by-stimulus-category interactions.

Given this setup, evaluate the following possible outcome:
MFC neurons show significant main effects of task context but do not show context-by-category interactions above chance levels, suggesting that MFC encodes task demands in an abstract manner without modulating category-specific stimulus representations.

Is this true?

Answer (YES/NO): NO